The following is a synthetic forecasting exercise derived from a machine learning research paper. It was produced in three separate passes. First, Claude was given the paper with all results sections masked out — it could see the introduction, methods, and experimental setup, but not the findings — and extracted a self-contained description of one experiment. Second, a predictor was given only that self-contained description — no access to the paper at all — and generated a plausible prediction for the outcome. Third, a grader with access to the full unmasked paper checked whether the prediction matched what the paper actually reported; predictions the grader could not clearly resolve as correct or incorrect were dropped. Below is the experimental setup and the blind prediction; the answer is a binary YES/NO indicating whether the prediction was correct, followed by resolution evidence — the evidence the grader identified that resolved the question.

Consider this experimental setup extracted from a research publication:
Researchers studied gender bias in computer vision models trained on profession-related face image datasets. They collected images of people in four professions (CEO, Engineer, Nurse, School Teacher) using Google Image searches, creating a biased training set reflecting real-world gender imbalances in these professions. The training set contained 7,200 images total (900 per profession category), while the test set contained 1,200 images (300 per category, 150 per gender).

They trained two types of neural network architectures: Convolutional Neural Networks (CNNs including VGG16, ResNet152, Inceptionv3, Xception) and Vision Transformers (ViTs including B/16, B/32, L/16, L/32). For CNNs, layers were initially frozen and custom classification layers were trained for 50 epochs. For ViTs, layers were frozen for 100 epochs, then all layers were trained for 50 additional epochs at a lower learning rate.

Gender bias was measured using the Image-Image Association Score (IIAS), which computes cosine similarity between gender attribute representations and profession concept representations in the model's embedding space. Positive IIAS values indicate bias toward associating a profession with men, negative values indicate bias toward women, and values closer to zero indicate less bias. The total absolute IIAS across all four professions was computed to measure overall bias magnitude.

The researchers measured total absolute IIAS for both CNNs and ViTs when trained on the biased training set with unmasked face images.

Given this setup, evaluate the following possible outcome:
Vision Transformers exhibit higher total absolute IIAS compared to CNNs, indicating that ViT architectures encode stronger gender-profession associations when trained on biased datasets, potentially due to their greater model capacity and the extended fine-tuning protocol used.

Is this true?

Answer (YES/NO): YES